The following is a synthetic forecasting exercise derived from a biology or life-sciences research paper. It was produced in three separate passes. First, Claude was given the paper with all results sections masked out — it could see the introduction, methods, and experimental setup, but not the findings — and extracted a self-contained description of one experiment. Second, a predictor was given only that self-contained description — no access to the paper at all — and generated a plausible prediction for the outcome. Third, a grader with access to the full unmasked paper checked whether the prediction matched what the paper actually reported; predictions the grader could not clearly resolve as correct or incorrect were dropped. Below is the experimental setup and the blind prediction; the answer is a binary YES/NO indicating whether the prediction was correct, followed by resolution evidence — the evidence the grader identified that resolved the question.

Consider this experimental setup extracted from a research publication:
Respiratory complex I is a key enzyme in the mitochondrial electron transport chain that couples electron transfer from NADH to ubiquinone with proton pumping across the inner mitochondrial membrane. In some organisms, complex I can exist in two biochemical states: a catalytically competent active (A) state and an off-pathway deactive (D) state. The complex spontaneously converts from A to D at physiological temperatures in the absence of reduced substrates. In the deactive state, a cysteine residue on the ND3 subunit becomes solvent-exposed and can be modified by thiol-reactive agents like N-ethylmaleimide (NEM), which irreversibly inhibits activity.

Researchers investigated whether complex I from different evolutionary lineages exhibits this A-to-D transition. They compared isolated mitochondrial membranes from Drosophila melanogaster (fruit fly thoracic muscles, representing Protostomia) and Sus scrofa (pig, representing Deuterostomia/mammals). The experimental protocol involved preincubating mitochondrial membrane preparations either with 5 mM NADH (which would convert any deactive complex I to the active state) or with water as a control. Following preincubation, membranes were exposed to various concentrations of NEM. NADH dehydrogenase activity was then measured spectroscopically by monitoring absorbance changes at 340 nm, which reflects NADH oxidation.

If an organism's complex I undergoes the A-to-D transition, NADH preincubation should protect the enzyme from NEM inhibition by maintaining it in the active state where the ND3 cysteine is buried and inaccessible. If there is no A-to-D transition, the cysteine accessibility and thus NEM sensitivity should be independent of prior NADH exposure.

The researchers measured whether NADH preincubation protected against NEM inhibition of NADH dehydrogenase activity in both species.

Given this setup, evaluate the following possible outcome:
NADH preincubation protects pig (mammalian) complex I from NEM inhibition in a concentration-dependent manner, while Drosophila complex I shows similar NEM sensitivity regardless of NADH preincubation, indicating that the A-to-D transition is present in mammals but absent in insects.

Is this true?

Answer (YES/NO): NO